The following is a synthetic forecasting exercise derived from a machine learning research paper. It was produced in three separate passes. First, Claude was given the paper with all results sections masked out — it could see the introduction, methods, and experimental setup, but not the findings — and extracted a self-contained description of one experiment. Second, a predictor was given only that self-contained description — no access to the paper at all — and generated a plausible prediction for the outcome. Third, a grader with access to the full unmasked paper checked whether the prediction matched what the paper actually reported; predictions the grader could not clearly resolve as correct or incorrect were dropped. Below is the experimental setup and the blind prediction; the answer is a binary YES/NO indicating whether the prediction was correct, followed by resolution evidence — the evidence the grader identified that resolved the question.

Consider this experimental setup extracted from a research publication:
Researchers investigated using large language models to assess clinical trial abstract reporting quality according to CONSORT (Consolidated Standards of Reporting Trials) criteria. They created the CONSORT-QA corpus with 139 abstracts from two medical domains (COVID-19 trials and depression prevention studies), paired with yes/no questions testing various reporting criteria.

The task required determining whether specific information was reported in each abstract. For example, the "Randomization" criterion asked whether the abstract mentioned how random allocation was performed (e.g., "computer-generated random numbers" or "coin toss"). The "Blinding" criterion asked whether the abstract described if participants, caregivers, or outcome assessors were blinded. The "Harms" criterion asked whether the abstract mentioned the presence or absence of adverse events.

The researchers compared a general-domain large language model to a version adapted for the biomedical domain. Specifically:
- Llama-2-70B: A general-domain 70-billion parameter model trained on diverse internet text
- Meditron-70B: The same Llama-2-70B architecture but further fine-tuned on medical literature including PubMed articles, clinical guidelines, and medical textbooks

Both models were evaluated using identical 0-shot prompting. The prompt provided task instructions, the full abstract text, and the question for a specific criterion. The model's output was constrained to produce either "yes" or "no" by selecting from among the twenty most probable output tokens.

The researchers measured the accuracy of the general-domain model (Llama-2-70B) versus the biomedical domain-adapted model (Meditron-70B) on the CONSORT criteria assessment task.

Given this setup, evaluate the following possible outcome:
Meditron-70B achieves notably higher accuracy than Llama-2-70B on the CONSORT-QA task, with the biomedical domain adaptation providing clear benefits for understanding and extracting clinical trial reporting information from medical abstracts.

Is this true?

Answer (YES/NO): NO